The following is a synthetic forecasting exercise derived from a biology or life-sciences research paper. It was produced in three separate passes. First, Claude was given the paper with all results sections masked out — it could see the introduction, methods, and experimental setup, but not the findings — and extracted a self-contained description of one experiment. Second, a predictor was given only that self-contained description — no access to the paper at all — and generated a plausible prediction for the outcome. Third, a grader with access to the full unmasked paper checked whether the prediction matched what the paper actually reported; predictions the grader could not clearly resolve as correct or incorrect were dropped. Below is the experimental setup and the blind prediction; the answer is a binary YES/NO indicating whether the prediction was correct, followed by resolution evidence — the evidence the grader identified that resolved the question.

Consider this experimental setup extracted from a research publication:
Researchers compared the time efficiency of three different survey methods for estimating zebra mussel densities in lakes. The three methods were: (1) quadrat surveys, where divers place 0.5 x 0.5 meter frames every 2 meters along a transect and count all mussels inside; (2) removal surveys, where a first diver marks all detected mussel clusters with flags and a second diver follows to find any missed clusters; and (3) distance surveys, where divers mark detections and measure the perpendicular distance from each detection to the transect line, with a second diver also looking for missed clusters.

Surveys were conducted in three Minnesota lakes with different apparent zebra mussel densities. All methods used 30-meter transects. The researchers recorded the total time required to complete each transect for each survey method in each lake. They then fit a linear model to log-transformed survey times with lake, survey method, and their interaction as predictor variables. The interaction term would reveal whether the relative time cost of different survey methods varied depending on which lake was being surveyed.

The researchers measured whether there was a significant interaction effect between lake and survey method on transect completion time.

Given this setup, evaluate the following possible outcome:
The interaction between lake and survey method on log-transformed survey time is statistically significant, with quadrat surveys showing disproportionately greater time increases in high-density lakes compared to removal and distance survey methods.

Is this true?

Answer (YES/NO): NO